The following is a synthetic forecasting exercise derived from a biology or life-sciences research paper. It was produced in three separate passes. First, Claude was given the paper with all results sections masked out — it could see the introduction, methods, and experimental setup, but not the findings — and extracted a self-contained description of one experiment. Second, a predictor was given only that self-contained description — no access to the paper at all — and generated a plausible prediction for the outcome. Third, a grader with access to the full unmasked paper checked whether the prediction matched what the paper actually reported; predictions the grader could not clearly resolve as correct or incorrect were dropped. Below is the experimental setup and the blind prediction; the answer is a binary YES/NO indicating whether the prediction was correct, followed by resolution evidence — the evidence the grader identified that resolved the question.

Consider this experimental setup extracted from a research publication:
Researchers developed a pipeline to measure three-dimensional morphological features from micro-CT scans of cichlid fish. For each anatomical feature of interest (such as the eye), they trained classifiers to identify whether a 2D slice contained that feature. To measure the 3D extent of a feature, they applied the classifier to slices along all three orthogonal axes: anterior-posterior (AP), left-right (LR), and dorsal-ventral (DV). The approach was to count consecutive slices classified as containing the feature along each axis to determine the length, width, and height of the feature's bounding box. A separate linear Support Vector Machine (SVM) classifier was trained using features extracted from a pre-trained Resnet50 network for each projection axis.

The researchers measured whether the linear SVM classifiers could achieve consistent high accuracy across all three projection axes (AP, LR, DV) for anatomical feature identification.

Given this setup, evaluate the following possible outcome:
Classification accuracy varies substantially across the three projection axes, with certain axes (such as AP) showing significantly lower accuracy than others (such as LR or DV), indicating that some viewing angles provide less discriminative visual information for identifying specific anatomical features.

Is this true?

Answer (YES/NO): NO